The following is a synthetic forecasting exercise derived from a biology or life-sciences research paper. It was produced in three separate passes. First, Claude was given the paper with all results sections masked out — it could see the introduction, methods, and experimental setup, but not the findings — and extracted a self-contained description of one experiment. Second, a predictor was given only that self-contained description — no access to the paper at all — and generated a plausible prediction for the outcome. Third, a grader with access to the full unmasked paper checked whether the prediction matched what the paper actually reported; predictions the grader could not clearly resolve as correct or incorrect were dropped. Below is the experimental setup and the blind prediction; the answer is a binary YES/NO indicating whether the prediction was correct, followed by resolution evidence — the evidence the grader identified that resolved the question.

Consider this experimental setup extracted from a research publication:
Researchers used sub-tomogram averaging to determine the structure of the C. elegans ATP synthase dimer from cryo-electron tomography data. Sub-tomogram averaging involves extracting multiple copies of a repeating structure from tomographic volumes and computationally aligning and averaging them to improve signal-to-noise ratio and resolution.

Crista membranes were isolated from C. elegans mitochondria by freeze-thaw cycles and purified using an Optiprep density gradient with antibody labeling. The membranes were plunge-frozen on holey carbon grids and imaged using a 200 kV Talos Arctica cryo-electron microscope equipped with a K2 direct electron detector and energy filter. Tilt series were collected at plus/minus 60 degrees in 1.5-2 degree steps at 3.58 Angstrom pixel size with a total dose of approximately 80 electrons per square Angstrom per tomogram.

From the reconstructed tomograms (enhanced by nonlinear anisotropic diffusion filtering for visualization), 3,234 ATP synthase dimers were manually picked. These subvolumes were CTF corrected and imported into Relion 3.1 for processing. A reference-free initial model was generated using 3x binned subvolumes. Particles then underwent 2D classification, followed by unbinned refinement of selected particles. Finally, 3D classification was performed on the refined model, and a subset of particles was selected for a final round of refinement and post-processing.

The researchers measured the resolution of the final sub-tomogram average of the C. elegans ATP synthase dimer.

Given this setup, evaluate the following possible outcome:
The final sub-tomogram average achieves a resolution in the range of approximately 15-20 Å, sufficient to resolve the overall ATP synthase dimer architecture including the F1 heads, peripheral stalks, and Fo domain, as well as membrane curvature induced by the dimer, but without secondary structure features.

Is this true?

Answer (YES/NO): NO